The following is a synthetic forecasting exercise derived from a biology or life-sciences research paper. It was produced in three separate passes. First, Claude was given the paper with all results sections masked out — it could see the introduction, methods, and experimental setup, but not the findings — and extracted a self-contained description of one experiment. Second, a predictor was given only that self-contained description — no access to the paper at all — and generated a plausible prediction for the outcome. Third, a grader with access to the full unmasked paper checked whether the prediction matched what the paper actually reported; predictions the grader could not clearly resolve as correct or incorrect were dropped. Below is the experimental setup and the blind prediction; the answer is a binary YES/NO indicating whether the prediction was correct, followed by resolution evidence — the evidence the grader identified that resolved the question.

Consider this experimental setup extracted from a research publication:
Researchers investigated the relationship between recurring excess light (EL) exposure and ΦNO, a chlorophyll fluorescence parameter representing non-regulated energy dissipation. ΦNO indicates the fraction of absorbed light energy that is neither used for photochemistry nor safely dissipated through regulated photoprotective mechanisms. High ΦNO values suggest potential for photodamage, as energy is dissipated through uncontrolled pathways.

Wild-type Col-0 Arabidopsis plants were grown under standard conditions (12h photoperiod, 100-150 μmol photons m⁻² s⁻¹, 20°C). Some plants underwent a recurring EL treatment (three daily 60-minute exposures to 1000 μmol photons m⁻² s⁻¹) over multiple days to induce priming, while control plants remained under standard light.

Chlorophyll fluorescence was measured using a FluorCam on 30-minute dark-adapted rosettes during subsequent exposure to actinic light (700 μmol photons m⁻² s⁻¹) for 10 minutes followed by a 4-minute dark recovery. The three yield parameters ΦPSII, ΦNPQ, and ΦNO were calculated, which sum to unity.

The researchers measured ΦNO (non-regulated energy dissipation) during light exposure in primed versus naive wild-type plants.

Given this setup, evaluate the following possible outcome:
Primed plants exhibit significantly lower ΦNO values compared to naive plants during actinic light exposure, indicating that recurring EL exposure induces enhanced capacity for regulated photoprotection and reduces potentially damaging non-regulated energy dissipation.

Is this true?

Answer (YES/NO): YES